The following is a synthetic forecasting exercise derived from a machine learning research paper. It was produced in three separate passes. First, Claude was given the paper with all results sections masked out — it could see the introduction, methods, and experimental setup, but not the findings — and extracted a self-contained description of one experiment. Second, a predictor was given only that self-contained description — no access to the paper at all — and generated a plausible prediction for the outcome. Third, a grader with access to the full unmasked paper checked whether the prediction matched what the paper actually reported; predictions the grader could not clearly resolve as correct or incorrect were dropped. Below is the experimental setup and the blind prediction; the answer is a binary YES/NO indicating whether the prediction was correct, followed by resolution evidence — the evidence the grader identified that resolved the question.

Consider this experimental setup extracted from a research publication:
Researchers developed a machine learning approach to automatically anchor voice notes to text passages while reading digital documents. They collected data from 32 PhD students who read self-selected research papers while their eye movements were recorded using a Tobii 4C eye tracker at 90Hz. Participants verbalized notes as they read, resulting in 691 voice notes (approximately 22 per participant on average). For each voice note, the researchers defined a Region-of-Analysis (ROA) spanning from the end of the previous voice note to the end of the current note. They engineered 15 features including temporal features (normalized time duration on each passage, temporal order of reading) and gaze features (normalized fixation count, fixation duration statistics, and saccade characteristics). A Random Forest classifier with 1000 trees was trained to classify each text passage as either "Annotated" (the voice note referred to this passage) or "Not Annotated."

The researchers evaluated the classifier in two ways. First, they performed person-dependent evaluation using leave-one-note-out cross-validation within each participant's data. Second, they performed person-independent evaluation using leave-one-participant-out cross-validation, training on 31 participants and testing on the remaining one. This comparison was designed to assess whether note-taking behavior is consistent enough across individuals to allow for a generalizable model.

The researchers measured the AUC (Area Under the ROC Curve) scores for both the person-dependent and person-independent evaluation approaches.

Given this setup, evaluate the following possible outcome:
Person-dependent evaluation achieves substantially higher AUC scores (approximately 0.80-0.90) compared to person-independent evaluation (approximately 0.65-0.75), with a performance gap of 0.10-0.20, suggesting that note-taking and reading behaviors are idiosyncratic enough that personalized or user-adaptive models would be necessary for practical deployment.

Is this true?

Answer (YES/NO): NO